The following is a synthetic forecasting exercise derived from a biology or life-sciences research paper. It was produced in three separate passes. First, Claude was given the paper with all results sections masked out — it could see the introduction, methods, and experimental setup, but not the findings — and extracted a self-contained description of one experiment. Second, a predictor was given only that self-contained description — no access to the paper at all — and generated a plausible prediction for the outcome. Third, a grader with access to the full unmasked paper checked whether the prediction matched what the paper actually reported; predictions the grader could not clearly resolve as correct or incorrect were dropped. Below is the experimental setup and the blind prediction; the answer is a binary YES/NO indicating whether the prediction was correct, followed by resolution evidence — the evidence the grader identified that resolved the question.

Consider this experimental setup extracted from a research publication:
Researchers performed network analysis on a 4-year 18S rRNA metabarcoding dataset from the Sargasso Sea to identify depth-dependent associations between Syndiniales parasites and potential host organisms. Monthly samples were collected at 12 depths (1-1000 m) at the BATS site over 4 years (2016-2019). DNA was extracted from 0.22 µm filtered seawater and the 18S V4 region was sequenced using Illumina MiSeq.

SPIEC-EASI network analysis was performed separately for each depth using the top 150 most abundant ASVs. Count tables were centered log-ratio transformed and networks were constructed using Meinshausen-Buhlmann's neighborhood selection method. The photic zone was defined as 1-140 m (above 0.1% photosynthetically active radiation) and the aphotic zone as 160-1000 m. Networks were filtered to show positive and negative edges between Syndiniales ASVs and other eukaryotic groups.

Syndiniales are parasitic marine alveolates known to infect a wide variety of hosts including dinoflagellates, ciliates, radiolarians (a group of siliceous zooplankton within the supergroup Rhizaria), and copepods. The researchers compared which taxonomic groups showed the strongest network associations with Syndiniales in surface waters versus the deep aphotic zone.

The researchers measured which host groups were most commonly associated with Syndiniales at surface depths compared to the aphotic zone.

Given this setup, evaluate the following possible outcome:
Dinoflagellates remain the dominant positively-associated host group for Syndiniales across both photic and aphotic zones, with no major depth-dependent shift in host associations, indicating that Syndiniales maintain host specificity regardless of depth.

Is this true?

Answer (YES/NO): NO